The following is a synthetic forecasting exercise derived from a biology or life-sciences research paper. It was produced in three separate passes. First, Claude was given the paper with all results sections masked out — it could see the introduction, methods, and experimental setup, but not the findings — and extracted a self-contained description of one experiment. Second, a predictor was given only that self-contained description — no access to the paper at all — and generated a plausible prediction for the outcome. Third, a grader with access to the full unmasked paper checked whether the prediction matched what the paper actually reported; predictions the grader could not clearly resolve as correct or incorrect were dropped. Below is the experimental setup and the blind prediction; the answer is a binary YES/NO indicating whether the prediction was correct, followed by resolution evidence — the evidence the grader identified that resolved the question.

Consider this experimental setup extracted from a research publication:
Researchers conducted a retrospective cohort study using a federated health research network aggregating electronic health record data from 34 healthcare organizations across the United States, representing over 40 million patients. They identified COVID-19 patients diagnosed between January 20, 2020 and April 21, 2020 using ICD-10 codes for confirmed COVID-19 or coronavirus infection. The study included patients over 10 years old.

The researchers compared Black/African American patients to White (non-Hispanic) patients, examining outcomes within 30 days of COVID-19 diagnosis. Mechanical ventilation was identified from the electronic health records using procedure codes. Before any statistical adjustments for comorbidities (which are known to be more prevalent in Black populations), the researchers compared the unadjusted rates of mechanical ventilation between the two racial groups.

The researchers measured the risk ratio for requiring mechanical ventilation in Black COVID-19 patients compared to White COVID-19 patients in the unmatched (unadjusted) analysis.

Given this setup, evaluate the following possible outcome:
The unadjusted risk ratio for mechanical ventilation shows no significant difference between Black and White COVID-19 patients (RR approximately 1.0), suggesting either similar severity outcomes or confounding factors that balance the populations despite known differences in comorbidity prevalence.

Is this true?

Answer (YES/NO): NO